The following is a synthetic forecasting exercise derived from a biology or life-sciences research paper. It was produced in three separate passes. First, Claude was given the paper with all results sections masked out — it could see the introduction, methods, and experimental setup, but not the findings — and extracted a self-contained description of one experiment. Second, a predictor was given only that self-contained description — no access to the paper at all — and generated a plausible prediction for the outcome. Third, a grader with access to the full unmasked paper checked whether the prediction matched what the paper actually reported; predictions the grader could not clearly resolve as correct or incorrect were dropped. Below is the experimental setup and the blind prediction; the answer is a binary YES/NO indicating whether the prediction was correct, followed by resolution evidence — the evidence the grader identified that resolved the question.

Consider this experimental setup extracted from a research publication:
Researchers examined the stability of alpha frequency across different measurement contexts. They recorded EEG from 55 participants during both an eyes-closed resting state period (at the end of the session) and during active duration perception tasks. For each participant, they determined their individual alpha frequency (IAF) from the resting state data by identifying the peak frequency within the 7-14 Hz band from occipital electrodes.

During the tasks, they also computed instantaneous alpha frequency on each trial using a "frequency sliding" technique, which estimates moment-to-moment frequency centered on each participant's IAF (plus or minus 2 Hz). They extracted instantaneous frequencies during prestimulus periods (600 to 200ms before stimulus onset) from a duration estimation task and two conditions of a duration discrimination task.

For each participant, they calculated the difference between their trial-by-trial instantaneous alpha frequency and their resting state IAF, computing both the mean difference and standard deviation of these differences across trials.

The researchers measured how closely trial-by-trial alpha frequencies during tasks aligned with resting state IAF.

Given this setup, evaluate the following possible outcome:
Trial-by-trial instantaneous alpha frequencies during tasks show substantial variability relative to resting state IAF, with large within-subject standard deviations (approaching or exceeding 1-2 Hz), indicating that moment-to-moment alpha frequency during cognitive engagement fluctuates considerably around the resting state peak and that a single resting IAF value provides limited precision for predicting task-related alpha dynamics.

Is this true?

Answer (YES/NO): NO